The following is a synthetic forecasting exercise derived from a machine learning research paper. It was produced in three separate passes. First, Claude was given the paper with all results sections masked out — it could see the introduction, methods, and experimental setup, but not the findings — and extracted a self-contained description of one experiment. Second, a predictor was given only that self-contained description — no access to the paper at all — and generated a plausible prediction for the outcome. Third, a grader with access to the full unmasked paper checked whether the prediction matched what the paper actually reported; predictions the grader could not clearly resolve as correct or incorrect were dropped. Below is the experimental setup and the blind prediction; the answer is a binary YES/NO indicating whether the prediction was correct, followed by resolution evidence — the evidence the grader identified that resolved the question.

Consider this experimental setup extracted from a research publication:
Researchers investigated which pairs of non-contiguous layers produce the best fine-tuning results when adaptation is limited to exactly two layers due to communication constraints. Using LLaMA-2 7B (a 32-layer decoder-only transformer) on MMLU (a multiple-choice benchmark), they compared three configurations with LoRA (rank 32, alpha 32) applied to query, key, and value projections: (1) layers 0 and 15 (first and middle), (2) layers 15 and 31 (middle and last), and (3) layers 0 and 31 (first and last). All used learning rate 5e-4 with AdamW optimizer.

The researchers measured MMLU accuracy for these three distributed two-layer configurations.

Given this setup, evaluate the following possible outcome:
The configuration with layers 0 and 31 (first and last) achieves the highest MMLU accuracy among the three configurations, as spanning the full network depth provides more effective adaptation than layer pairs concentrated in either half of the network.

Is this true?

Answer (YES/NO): NO